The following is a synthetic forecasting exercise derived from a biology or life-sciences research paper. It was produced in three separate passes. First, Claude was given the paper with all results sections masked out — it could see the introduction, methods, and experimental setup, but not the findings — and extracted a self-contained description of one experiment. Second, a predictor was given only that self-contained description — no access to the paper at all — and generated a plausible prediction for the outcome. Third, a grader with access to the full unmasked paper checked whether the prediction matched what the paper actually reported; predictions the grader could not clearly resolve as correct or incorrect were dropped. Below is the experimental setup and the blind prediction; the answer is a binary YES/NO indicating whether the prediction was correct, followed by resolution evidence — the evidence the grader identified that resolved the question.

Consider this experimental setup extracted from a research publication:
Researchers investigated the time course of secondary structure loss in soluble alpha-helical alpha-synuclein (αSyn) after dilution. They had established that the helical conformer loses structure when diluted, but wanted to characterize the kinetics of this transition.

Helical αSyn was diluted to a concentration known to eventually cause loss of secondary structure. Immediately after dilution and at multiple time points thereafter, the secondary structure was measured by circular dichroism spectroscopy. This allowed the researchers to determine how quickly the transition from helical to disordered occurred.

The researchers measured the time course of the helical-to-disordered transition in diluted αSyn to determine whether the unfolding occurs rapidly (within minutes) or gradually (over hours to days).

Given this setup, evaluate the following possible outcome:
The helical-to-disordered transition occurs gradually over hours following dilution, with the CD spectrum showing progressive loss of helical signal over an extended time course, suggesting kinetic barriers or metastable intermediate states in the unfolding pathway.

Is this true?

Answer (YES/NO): YES